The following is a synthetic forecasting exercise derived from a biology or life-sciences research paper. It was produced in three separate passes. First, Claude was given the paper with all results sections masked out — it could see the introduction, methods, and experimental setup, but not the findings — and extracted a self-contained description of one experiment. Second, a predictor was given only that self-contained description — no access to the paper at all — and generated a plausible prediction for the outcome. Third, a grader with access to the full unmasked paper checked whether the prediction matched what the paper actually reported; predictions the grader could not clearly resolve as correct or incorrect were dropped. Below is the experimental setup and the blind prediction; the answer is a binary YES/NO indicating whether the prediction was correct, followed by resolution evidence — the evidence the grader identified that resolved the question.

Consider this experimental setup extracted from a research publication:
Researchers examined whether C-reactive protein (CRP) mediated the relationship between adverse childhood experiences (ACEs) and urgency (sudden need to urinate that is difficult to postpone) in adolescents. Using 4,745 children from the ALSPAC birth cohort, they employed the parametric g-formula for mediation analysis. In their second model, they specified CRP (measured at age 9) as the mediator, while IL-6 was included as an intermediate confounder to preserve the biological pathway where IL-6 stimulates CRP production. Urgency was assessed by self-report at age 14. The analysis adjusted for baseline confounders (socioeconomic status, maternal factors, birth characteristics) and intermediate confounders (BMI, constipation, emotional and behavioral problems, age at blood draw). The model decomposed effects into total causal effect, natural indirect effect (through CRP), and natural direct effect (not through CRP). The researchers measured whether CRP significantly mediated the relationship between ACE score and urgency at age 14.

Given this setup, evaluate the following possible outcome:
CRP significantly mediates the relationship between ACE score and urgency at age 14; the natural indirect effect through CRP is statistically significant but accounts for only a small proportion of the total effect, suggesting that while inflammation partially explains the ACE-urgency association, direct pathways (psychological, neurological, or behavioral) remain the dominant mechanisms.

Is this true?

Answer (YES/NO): NO